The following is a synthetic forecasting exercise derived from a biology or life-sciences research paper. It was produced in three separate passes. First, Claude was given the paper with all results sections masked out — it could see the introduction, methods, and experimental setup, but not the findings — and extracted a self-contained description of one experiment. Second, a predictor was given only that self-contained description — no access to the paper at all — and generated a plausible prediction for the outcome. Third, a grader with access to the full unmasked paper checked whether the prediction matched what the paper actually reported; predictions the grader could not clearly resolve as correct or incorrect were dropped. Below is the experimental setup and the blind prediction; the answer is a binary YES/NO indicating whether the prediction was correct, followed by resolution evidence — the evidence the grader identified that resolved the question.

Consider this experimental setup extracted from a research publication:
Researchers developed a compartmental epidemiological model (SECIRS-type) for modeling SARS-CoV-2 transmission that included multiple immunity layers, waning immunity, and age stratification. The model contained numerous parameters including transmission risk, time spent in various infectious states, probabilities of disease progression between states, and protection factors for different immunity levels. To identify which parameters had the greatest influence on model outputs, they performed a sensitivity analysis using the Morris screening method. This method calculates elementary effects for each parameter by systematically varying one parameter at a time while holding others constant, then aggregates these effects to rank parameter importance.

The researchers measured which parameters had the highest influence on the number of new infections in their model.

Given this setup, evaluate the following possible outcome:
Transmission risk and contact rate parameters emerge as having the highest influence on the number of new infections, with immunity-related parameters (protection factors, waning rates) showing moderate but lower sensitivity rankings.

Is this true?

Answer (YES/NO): NO